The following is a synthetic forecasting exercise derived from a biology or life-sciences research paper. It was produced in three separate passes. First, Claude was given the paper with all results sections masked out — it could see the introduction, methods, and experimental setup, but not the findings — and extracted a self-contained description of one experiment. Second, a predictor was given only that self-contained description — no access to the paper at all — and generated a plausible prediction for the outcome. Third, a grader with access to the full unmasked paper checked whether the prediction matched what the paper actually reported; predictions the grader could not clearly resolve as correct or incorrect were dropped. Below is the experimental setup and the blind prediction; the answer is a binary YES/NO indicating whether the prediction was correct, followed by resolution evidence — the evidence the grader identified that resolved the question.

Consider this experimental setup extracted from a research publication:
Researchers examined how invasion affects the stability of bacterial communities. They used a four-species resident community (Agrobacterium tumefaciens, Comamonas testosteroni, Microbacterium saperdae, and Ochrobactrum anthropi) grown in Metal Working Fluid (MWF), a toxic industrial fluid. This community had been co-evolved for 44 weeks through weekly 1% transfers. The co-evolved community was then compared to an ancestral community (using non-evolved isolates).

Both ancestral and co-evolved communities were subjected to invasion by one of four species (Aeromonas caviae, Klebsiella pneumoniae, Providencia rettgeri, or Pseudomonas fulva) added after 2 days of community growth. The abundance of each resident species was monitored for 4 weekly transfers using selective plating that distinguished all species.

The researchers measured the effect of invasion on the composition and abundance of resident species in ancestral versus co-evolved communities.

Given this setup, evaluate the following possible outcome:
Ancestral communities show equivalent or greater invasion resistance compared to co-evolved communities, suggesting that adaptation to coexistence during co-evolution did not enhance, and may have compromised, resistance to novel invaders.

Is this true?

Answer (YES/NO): NO